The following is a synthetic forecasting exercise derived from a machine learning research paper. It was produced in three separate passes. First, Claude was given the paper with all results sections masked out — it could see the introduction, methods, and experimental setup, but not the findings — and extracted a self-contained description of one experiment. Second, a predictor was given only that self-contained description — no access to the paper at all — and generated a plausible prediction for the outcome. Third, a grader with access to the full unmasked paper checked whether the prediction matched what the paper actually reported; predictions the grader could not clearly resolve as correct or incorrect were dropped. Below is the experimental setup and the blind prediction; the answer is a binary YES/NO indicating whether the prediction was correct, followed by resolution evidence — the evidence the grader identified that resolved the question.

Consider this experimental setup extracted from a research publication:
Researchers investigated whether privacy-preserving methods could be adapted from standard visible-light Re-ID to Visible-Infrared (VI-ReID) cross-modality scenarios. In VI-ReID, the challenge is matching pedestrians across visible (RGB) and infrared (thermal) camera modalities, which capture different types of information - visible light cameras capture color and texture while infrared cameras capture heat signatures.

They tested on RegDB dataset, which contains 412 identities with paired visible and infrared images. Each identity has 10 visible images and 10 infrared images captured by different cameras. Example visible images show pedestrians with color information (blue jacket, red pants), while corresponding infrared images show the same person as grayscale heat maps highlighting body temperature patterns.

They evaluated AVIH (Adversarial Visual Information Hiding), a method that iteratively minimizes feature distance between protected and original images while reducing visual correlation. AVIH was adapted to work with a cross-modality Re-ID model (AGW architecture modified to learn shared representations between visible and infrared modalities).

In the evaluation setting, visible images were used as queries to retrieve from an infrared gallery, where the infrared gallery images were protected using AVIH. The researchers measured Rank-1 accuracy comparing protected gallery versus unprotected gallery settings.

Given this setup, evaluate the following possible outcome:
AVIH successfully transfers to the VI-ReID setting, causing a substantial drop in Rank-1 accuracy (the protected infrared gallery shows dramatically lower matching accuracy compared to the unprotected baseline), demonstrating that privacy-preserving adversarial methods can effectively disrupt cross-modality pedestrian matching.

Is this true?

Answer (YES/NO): NO